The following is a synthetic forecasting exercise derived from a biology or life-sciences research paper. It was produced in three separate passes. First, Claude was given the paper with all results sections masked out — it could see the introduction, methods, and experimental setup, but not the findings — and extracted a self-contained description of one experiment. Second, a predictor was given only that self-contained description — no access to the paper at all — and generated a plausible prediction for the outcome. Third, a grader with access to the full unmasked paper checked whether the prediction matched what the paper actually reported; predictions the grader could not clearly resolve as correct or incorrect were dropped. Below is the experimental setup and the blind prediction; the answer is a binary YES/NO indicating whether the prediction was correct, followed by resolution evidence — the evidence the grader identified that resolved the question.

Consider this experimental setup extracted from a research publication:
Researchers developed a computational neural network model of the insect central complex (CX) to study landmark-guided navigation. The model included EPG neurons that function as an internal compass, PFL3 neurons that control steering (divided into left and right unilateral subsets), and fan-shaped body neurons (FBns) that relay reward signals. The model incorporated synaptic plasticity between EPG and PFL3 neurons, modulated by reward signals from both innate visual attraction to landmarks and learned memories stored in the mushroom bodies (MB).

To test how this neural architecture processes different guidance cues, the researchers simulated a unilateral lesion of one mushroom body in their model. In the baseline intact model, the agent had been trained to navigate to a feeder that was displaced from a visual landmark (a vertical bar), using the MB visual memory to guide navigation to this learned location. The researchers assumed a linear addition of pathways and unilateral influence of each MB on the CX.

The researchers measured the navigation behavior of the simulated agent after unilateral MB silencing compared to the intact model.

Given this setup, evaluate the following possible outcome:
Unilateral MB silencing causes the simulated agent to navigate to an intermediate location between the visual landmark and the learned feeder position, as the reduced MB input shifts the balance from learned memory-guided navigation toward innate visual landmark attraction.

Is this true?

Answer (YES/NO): NO